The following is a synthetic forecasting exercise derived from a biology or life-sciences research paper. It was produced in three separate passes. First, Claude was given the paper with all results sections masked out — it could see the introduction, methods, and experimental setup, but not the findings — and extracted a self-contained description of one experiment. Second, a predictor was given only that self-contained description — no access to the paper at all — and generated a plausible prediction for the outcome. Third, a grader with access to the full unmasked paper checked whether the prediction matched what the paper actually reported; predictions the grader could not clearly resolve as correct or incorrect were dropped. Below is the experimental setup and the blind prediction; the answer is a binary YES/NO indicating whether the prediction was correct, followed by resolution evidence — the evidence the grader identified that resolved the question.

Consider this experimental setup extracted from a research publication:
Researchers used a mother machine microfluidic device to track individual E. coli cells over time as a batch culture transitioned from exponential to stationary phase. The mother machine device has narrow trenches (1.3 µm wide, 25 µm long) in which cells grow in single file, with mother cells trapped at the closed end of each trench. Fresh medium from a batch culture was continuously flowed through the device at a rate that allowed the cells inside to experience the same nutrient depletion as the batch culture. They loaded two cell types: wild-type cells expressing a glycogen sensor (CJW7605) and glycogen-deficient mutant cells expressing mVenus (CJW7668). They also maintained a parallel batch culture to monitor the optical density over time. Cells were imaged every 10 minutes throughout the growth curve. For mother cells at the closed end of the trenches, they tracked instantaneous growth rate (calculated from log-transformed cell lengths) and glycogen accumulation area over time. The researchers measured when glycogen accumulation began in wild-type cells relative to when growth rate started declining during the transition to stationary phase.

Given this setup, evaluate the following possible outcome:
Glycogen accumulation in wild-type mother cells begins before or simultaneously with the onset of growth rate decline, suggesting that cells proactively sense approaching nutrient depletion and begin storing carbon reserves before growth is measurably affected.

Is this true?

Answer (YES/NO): YES